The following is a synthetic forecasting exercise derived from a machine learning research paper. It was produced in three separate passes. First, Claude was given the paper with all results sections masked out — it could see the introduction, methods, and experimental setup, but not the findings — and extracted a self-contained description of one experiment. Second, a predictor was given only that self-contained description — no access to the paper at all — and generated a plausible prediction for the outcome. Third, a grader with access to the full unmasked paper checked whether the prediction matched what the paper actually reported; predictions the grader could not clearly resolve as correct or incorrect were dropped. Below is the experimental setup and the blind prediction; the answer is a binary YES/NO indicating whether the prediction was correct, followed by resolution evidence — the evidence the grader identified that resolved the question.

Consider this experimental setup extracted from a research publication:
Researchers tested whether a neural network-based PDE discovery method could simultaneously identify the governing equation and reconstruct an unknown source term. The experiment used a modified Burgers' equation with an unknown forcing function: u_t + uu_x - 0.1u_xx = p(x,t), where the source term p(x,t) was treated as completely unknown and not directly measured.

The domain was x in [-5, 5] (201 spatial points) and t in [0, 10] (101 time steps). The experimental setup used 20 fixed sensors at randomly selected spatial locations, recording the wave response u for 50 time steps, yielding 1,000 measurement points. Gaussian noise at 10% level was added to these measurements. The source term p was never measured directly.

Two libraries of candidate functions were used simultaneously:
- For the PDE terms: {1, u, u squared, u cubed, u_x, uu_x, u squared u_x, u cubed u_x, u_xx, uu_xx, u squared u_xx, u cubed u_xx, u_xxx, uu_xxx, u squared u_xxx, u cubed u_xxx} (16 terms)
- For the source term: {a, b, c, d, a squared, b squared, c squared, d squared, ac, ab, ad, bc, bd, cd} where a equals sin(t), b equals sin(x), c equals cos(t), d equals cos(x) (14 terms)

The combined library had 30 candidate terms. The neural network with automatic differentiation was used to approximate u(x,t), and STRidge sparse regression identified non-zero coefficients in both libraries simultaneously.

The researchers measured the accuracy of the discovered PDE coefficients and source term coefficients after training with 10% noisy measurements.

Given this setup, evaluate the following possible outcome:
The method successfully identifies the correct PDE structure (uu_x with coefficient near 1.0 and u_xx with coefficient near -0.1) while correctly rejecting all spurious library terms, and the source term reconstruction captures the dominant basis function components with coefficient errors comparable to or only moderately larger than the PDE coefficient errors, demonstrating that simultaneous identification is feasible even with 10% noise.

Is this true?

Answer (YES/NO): YES